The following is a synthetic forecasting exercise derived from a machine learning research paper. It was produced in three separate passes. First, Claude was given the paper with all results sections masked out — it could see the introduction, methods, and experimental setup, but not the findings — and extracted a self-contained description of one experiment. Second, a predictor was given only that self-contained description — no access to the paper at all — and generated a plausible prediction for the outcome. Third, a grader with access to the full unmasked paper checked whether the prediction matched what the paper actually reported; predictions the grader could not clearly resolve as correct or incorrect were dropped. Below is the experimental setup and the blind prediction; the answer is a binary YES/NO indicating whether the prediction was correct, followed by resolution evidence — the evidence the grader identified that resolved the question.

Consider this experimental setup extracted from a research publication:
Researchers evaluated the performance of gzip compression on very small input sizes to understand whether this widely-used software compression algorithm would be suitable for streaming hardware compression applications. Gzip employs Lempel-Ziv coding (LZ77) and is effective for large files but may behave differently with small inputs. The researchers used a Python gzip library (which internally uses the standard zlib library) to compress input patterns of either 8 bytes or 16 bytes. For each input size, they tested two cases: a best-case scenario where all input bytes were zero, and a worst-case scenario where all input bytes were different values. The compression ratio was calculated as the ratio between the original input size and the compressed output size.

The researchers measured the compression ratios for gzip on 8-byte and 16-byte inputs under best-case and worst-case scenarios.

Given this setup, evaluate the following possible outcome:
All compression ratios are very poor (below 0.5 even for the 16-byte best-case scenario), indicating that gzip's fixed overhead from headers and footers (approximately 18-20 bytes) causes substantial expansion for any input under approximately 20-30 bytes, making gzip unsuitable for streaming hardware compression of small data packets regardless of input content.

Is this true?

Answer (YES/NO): NO